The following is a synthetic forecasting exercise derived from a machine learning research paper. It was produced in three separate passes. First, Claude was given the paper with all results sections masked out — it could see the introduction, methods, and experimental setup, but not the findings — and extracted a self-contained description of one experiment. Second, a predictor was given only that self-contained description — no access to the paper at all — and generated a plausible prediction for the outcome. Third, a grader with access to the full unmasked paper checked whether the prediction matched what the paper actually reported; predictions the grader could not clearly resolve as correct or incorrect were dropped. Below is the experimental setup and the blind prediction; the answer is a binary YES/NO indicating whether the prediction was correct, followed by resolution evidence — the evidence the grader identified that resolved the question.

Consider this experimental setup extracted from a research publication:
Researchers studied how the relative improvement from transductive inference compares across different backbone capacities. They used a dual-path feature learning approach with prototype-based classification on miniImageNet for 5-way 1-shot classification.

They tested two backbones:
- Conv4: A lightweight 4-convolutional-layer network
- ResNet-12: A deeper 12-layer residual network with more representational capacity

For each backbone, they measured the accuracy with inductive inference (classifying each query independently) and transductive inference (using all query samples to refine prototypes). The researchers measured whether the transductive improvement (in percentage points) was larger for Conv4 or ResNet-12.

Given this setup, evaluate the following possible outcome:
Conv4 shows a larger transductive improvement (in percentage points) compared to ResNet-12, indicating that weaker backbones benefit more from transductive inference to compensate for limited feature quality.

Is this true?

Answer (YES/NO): NO